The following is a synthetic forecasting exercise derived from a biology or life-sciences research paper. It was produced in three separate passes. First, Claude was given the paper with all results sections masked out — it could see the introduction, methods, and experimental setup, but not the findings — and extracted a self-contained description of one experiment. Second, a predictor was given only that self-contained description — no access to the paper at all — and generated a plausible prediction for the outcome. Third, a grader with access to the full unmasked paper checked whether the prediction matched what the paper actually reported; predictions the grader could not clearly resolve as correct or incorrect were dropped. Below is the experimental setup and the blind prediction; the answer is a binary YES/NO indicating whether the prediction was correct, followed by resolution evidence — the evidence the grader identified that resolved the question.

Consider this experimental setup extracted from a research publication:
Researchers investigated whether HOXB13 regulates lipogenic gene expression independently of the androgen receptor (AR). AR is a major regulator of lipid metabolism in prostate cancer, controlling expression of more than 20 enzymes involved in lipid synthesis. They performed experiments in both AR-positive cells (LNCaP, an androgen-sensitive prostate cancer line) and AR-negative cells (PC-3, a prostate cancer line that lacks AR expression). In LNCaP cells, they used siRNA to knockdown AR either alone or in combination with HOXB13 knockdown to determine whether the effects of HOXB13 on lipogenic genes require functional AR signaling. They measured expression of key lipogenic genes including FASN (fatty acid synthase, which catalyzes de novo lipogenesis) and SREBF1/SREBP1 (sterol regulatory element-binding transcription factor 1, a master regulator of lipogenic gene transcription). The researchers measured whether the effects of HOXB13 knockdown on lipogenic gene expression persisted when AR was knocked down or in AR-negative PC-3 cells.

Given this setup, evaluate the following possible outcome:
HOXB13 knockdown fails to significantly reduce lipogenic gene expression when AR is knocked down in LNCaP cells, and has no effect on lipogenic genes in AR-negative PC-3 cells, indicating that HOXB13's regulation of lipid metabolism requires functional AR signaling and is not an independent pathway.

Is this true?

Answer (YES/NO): NO